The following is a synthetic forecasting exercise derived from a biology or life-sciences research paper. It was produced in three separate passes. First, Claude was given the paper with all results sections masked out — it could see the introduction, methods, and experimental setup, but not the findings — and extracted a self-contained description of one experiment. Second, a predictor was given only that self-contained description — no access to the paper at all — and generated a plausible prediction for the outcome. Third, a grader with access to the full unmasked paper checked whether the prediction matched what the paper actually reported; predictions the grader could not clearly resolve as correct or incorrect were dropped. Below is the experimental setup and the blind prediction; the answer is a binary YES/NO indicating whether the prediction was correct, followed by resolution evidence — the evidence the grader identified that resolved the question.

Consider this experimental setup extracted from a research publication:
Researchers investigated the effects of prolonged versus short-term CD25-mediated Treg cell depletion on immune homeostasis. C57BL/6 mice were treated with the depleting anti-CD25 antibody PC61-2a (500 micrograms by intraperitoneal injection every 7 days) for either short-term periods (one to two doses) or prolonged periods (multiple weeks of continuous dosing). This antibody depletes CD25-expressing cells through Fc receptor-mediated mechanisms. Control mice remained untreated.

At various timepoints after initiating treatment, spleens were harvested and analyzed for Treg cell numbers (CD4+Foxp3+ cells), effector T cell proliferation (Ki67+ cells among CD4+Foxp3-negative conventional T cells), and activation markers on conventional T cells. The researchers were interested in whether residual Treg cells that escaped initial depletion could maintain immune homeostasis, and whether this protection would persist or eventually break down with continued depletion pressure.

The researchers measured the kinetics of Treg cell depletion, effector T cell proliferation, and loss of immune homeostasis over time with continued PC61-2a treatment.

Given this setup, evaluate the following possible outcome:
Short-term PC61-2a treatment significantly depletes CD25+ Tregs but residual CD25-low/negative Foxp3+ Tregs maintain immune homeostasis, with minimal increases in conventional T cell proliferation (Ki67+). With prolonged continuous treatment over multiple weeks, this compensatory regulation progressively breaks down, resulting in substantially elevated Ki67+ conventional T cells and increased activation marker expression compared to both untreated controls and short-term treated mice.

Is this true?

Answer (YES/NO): YES